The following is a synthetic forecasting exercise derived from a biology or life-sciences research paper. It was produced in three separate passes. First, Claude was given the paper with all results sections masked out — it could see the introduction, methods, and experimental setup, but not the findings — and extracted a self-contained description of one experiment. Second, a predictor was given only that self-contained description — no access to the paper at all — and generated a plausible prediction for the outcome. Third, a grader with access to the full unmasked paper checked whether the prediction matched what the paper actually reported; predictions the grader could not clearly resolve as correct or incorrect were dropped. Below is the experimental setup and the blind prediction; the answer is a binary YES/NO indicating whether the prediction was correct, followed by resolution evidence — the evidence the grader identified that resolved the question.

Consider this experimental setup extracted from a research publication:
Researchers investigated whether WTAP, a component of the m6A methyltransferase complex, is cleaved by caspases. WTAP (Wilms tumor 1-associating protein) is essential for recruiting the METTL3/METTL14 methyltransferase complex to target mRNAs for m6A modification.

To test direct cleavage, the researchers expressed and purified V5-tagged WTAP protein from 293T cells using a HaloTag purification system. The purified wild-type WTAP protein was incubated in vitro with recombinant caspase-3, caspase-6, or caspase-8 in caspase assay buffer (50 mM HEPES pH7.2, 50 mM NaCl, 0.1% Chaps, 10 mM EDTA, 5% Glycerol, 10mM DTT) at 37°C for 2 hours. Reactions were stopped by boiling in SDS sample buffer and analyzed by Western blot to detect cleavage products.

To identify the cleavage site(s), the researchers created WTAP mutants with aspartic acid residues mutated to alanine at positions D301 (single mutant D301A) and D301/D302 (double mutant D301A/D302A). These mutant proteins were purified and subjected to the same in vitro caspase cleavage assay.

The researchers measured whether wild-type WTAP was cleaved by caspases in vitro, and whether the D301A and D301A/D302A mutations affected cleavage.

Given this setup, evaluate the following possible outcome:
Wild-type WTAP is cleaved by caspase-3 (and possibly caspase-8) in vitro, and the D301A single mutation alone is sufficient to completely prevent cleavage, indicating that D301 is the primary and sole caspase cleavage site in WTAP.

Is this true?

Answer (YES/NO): NO